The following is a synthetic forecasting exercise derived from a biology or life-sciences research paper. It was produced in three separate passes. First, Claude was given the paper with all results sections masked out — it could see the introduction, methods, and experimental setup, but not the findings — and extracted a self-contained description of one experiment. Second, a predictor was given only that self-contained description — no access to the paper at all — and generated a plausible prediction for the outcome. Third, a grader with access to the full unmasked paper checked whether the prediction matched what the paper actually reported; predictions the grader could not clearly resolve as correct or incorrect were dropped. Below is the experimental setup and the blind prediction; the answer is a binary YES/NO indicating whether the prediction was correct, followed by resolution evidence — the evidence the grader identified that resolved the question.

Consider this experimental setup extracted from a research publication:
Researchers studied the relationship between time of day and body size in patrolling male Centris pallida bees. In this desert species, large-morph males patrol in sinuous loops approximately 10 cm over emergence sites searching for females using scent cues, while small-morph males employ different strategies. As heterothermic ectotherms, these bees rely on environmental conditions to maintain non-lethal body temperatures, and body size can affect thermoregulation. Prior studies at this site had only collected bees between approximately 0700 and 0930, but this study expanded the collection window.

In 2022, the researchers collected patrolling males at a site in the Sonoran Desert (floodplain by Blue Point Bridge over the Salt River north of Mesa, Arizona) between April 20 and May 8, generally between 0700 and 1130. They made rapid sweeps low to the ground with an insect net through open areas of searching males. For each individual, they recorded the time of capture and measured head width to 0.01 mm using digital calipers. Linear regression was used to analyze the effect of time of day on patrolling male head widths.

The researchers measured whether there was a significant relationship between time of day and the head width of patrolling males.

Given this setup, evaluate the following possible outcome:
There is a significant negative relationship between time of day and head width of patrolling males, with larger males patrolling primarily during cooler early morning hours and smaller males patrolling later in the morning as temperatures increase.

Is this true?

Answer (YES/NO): NO